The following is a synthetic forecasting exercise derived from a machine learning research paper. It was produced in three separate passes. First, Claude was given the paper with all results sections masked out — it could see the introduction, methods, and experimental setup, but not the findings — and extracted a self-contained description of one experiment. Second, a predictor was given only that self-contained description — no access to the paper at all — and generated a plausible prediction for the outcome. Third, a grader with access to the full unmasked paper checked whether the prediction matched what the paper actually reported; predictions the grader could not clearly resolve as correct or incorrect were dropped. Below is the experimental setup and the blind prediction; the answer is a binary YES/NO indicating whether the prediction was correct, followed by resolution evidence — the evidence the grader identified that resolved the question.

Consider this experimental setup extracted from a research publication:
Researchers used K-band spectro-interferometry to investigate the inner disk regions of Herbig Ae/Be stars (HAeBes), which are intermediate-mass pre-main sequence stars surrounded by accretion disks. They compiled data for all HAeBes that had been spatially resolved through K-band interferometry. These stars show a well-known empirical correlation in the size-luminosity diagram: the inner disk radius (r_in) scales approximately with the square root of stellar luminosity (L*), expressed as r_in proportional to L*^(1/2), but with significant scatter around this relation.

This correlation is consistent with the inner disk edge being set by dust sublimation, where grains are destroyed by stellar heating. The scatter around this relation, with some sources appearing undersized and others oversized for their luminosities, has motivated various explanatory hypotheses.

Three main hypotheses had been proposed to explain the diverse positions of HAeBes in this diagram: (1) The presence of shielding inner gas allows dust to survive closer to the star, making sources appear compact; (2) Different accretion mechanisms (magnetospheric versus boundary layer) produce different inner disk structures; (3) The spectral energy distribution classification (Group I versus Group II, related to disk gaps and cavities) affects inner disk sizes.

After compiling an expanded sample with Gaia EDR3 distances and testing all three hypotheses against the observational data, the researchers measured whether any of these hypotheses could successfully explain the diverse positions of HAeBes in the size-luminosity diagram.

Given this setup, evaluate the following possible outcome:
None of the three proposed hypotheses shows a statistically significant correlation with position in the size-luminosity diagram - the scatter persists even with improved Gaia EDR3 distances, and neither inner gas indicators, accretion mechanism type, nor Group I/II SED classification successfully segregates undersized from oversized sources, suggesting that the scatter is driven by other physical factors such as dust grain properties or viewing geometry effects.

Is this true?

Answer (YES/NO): YES